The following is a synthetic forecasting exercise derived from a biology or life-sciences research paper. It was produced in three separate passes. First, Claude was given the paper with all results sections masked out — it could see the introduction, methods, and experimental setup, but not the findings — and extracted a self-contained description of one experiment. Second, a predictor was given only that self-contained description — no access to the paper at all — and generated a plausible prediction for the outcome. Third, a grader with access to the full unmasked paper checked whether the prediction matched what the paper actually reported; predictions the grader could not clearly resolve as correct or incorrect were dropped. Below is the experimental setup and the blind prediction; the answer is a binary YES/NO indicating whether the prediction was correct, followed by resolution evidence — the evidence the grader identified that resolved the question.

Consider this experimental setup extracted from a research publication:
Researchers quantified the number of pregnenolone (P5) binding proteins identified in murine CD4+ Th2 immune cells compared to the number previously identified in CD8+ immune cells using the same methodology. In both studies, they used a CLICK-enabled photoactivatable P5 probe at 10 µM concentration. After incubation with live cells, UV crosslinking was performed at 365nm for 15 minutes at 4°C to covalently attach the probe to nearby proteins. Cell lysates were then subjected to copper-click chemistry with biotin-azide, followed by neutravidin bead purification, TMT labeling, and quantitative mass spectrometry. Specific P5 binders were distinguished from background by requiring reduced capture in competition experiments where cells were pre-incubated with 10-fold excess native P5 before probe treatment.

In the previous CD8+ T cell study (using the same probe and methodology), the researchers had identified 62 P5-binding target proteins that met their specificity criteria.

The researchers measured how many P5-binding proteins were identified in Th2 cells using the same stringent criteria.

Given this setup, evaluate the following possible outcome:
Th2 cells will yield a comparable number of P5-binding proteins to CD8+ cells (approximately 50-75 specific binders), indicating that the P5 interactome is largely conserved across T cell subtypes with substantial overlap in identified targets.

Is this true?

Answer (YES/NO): NO